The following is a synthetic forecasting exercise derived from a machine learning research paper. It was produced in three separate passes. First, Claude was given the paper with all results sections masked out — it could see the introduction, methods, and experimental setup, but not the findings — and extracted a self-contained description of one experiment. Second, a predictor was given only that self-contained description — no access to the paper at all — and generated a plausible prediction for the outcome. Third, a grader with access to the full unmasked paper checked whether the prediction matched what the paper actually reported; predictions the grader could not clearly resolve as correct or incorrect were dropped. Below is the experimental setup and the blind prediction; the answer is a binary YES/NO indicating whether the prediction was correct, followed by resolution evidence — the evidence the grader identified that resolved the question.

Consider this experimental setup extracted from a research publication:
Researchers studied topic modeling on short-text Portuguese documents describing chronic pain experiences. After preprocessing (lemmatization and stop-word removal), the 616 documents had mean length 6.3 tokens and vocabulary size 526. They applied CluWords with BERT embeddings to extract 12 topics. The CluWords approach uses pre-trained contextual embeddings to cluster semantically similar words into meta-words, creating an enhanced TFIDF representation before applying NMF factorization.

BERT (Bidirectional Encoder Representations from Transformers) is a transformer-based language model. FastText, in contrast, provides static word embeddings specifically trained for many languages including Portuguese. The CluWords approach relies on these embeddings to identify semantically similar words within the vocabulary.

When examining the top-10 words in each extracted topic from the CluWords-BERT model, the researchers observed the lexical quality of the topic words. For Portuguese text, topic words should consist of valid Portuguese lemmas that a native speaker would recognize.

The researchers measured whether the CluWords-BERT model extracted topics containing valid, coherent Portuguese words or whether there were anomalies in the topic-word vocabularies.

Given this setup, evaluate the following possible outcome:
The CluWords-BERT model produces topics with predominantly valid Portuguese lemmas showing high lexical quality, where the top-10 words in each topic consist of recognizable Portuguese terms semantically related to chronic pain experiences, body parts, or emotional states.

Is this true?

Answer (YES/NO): NO